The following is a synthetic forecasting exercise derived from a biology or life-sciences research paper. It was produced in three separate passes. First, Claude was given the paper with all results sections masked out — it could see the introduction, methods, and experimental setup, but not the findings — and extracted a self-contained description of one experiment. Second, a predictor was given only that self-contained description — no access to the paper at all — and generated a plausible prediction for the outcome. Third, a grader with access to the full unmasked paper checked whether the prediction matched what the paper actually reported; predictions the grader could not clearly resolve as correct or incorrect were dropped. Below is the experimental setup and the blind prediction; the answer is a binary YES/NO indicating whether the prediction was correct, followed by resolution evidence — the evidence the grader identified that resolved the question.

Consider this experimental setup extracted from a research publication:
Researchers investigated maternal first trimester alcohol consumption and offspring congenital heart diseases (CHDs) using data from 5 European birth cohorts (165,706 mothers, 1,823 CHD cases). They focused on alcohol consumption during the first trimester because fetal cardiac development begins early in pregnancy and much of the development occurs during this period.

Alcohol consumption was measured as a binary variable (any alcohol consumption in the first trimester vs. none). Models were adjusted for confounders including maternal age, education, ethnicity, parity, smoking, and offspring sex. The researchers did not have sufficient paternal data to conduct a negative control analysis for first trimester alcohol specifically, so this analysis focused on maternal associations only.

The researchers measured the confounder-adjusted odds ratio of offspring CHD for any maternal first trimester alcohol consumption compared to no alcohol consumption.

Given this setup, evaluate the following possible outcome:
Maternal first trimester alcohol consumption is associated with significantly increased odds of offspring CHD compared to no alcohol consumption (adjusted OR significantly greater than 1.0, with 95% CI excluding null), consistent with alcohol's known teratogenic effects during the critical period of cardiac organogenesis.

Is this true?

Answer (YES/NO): NO